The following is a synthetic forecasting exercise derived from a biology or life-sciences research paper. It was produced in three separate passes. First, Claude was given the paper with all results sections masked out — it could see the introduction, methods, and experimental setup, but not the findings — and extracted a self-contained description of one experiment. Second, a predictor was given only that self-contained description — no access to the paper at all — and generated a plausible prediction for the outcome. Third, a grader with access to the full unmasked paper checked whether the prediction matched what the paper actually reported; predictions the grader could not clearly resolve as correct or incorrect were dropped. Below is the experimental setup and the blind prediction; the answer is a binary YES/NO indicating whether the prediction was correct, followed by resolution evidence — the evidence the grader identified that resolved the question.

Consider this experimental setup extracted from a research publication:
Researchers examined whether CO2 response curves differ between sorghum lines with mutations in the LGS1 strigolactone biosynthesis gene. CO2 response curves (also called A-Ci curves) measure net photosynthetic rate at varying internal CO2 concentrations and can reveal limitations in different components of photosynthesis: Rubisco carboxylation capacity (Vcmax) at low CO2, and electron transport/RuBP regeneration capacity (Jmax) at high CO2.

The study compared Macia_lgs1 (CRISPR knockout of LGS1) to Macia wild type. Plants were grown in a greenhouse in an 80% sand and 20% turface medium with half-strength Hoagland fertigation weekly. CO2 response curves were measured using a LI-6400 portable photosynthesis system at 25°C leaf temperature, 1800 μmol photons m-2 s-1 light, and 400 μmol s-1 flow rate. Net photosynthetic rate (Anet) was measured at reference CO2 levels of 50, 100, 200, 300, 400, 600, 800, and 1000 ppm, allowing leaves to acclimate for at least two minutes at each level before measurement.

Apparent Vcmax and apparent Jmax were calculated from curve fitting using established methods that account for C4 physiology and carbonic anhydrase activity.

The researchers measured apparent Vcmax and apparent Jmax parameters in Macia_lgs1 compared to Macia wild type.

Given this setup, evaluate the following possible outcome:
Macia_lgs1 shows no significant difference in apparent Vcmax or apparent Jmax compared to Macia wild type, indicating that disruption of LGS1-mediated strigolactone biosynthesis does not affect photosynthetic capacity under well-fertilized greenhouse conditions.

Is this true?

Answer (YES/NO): NO